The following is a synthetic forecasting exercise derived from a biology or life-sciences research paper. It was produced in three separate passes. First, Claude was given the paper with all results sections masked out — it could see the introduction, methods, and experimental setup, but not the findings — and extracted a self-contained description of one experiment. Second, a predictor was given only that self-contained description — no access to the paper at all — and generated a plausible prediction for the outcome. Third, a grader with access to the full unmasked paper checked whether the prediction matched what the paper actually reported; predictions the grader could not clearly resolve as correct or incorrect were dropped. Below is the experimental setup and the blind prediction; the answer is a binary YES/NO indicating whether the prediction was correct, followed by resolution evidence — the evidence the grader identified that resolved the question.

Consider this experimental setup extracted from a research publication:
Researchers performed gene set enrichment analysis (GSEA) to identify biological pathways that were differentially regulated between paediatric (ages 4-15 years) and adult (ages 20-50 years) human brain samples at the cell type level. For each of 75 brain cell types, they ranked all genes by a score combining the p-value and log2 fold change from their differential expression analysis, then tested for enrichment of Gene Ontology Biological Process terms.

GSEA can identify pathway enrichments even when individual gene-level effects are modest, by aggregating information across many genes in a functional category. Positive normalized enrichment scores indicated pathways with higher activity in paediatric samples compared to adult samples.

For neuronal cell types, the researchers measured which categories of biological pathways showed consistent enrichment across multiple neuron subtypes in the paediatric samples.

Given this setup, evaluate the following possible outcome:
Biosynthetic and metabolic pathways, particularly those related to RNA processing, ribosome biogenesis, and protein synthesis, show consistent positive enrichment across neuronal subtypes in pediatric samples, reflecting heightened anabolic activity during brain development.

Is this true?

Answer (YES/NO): NO